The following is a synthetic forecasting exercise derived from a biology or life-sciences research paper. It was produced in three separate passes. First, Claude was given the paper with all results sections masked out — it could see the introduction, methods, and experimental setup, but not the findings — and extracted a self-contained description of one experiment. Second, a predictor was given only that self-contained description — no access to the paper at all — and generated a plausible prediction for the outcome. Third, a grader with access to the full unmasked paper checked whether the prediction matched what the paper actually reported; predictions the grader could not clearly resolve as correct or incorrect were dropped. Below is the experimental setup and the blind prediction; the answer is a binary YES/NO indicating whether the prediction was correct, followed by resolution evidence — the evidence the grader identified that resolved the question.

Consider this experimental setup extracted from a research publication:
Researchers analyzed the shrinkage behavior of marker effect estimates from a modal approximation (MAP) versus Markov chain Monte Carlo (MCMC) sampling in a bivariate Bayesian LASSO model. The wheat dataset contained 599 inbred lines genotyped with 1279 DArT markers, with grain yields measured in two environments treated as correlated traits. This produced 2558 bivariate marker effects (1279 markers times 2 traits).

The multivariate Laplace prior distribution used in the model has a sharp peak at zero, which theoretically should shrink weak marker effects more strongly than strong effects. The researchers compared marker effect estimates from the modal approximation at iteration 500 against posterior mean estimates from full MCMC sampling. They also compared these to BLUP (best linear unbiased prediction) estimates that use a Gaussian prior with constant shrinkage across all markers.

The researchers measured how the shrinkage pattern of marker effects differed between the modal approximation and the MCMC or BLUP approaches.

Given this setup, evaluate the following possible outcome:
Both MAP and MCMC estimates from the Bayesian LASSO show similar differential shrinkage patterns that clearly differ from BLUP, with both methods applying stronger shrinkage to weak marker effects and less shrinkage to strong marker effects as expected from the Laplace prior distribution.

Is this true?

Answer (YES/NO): NO